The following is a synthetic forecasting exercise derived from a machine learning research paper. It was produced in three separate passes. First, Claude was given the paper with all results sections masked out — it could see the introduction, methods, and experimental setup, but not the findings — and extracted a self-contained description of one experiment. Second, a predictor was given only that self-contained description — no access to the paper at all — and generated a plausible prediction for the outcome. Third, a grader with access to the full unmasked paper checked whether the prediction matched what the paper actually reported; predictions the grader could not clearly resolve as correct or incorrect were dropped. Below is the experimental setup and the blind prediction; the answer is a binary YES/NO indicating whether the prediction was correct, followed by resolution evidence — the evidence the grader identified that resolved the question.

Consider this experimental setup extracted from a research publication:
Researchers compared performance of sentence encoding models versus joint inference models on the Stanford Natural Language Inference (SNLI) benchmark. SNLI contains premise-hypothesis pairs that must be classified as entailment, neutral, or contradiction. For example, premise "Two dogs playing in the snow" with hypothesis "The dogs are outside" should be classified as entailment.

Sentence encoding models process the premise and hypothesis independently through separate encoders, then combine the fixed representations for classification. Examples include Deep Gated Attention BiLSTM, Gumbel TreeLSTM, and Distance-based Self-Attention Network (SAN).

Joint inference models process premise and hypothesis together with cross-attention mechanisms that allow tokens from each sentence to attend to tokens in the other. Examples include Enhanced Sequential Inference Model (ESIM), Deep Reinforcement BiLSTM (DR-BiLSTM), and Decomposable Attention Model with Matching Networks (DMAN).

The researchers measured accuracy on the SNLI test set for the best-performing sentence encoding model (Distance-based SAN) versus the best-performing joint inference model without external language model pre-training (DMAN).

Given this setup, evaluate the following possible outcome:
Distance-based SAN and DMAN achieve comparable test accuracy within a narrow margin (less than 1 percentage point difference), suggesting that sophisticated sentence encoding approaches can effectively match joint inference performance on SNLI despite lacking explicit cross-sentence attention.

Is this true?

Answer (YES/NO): NO